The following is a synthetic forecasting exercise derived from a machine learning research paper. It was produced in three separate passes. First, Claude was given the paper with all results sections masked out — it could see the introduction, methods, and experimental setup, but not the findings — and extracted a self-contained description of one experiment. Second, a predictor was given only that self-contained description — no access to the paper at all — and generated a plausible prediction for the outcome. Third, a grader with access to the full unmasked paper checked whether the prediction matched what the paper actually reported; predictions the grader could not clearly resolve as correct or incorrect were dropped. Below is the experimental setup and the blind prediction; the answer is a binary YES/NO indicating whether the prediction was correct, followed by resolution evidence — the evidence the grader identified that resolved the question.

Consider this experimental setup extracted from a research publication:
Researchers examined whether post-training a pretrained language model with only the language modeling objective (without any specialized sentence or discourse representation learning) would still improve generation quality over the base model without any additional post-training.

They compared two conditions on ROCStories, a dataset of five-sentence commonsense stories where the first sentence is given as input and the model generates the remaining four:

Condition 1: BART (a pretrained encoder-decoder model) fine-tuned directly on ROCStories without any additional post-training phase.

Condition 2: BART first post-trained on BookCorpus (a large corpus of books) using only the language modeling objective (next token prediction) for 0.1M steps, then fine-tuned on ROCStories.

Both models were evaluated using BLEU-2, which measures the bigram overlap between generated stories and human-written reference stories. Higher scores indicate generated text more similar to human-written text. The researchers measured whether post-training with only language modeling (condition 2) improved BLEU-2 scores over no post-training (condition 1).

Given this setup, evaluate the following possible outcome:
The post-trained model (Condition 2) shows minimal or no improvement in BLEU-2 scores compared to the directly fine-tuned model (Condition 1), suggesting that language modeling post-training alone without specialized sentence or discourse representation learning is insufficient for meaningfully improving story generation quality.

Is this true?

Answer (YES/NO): NO